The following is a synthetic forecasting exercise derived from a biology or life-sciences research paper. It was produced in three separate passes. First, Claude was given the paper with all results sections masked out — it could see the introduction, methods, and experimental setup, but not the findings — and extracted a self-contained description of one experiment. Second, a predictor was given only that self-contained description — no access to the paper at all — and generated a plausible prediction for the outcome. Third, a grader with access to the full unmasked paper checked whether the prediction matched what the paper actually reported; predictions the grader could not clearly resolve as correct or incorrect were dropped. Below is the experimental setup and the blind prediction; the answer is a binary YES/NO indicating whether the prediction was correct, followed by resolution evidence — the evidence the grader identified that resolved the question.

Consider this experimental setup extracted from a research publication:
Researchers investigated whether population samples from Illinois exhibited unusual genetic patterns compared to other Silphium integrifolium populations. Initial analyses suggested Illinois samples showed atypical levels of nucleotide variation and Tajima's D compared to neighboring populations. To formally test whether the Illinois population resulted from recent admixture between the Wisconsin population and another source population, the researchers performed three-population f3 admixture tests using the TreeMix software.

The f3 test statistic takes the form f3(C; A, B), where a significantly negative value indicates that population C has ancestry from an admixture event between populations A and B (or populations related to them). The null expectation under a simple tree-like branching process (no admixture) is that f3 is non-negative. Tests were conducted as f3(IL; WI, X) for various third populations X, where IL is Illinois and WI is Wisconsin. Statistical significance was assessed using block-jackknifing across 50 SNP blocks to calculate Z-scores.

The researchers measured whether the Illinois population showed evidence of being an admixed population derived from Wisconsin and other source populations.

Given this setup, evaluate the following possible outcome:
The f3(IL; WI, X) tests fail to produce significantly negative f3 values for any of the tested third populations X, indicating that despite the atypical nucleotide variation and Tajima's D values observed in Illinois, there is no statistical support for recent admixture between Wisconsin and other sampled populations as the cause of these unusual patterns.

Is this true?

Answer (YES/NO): NO